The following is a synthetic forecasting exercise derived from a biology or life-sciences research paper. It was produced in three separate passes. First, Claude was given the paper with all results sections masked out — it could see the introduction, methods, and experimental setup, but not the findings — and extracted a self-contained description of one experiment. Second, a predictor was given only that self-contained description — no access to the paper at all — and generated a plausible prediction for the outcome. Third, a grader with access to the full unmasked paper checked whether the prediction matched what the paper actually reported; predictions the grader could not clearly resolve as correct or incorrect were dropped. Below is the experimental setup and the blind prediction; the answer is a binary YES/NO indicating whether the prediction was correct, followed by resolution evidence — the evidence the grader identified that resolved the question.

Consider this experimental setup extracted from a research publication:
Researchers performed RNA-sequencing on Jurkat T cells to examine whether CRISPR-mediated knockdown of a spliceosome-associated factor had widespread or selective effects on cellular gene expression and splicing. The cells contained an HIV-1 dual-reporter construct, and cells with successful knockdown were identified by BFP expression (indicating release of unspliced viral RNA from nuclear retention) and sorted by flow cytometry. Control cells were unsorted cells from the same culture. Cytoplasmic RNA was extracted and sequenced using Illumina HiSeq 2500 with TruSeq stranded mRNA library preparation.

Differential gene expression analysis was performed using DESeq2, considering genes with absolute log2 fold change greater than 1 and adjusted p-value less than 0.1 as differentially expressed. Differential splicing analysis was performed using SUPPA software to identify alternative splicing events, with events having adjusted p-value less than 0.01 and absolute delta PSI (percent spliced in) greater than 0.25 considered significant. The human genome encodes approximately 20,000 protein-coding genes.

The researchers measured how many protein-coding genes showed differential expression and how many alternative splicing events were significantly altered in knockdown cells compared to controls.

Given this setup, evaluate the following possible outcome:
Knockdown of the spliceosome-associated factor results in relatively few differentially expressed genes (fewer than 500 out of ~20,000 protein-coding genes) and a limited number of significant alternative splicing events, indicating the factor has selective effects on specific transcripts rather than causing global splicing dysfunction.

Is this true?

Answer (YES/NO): NO